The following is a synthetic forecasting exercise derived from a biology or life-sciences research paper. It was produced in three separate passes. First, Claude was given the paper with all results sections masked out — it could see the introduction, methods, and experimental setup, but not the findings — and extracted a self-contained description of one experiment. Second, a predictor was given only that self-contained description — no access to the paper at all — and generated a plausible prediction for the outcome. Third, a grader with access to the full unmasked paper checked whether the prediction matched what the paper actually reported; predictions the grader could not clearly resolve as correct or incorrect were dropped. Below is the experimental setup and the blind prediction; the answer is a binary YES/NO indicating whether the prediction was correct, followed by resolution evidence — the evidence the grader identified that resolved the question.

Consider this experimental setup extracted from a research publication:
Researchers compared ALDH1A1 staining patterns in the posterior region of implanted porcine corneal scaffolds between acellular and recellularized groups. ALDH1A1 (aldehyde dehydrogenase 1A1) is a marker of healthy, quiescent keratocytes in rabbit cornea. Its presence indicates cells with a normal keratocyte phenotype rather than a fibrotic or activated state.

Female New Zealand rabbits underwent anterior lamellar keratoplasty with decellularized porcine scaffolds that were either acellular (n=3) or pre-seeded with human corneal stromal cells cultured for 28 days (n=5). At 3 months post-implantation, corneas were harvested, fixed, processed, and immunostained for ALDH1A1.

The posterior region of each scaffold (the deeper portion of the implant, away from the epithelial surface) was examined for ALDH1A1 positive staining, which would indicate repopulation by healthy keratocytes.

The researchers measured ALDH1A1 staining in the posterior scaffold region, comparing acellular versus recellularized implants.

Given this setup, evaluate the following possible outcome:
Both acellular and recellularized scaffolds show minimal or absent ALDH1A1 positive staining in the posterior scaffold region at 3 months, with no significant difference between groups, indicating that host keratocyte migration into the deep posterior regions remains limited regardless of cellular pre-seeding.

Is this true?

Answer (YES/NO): NO